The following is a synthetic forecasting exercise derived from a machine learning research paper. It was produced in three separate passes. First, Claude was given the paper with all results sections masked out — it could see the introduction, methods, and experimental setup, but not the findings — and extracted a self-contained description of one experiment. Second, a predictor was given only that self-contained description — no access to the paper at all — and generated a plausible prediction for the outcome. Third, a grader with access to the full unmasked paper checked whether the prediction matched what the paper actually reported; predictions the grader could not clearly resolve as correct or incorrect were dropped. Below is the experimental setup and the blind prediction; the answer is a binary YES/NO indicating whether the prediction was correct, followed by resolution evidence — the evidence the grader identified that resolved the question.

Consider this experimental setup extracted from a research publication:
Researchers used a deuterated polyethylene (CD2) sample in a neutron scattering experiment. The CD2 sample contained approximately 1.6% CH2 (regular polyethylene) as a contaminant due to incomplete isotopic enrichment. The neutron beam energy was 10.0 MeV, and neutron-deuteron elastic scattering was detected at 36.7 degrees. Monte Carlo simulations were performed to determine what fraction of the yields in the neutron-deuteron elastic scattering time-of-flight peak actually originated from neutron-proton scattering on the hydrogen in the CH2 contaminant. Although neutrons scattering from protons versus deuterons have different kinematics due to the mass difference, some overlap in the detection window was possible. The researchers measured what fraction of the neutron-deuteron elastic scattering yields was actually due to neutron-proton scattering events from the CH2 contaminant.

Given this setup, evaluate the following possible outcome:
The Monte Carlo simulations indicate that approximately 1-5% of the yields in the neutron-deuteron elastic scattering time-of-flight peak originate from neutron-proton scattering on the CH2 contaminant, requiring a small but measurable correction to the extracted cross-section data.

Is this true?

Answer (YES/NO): NO